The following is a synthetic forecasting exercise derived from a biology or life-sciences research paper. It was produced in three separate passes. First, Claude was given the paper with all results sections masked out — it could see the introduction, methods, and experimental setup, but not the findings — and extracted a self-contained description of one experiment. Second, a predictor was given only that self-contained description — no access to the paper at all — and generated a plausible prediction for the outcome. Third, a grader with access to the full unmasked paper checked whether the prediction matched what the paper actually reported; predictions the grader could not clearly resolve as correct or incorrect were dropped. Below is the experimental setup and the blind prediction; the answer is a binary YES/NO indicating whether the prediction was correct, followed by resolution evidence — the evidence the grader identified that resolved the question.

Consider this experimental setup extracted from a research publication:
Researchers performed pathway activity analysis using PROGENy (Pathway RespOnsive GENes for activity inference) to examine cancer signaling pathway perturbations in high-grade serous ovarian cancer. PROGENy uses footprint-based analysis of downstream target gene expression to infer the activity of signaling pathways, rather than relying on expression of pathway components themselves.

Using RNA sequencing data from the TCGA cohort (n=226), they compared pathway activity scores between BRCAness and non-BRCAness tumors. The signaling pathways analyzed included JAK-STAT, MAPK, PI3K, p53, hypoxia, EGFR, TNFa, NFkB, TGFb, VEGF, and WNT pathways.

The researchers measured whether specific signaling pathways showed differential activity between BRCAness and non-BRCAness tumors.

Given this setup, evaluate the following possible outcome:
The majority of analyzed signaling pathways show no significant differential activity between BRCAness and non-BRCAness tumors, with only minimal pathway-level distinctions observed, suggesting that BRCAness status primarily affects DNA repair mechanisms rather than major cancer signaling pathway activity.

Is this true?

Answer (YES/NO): NO